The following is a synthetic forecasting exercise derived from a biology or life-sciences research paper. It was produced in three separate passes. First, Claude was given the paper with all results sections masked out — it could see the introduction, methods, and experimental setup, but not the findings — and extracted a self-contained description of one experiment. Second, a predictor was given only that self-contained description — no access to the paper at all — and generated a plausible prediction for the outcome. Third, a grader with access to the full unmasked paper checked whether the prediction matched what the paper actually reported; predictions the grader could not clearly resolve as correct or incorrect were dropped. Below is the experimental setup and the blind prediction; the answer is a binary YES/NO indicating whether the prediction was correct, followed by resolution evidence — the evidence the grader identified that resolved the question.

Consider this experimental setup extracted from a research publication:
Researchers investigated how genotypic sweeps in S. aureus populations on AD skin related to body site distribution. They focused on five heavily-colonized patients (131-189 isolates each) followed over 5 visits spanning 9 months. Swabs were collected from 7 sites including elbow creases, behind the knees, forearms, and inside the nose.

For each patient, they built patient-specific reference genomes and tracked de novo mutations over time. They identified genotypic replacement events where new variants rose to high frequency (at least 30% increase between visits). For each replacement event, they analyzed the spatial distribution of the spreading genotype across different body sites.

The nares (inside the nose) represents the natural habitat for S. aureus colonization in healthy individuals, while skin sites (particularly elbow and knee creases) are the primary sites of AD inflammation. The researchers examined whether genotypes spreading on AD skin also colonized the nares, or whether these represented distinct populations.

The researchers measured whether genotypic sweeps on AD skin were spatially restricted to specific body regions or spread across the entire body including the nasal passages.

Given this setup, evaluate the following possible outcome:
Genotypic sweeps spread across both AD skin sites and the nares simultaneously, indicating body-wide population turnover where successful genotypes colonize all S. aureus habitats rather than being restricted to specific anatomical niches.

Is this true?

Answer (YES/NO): YES